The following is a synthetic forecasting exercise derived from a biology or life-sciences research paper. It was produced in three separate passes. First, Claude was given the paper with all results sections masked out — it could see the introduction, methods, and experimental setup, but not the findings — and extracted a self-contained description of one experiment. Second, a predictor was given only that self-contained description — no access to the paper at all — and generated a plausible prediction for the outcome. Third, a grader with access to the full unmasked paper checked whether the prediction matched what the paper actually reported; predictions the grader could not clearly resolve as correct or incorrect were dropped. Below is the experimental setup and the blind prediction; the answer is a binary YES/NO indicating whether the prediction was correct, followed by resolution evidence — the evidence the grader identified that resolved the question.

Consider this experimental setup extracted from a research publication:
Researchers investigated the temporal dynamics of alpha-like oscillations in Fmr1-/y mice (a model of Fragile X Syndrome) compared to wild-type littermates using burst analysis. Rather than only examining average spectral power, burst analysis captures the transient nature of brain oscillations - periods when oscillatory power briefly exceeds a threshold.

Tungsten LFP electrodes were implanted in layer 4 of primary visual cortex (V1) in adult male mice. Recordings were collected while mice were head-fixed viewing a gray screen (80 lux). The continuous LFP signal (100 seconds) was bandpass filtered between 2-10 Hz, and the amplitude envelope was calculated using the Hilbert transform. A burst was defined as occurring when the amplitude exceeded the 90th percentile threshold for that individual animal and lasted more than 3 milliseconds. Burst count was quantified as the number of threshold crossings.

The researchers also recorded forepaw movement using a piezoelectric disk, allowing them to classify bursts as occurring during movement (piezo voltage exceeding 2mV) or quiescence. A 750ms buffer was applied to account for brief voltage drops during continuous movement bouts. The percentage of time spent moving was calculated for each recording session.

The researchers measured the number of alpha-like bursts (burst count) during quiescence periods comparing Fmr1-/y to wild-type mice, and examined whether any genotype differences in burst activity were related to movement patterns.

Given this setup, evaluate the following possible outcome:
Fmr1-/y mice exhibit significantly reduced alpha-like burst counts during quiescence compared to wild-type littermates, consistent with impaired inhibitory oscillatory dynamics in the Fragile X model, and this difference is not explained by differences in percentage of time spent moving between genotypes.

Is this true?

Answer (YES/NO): NO